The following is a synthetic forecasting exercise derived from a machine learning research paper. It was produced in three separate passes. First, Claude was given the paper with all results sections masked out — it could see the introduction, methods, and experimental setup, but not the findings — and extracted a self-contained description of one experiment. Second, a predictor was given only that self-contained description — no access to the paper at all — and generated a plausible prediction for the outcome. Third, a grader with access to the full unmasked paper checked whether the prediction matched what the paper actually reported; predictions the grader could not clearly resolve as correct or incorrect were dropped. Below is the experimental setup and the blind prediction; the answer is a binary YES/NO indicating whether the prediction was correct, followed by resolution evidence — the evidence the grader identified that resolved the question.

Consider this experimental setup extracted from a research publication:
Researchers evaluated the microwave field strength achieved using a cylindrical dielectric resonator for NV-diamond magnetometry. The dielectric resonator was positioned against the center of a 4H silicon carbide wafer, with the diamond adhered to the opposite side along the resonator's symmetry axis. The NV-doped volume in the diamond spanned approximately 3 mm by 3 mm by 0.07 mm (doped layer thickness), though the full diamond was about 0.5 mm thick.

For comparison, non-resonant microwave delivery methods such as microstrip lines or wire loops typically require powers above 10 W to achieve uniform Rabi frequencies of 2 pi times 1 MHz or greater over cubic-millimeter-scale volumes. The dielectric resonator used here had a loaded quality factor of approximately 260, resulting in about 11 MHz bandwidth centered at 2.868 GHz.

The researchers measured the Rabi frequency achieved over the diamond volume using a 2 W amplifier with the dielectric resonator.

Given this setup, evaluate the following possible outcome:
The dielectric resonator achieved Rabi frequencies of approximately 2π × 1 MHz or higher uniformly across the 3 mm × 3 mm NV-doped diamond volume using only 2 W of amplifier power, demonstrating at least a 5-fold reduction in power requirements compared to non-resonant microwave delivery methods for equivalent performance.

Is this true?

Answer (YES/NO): YES